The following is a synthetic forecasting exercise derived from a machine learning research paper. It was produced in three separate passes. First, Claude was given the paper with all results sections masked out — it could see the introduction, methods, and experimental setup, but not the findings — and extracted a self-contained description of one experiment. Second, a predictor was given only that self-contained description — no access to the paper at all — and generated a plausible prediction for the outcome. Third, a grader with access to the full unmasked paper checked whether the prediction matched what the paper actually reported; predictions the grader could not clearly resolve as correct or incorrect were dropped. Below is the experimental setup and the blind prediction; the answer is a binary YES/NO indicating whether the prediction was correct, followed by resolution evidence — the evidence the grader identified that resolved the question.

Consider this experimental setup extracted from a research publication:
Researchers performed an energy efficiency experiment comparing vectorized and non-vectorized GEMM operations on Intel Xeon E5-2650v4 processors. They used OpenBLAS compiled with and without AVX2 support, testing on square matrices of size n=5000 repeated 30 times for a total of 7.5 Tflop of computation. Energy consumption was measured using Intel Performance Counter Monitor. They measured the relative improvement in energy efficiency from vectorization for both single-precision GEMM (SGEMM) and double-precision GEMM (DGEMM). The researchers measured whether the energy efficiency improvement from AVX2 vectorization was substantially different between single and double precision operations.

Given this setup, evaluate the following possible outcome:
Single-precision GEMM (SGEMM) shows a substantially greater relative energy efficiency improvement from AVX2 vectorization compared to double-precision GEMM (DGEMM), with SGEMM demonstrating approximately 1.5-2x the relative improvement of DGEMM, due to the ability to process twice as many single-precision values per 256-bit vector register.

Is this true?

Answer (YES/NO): NO